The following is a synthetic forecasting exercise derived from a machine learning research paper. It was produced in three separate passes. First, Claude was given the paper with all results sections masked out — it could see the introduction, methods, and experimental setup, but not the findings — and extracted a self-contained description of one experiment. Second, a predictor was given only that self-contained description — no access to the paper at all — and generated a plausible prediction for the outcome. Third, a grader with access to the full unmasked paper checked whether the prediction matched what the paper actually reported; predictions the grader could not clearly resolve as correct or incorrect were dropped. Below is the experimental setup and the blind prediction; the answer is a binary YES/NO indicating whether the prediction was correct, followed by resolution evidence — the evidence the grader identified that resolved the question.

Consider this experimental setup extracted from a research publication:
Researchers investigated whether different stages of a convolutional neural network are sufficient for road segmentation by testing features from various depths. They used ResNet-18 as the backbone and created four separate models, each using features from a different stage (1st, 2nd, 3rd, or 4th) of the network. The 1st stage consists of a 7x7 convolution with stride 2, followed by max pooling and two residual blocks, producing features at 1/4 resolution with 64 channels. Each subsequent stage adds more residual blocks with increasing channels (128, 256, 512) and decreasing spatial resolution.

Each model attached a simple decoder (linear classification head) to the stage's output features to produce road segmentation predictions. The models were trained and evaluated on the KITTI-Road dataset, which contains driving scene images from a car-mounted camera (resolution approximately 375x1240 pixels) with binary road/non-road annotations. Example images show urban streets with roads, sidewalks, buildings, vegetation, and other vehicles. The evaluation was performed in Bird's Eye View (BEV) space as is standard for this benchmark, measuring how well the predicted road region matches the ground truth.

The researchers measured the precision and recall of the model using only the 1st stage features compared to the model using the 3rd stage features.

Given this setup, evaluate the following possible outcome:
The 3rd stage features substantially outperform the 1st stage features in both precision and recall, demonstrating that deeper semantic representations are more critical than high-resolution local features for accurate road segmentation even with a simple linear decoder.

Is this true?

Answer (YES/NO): NO